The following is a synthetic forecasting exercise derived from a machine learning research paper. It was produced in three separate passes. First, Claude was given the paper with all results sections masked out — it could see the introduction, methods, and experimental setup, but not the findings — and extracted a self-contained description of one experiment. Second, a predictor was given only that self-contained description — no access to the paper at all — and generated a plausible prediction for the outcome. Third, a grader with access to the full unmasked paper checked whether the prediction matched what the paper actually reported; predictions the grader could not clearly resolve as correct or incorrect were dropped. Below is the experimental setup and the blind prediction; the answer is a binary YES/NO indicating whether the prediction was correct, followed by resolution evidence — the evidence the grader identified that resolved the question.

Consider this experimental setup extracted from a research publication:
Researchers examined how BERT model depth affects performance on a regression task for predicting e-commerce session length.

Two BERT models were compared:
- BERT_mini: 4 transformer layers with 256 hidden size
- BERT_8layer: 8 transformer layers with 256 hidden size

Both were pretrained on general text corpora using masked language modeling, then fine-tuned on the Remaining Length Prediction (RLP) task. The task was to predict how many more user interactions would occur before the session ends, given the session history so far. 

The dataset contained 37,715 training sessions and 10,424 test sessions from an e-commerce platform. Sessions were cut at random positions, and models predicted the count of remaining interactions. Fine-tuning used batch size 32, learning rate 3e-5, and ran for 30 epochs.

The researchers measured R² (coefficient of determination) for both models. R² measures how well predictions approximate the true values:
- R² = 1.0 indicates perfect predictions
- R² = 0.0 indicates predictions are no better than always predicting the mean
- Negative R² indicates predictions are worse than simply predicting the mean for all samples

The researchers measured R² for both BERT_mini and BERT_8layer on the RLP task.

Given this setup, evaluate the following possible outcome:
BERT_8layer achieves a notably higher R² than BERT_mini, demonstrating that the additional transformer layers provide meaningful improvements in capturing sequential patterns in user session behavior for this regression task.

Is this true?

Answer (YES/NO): NO